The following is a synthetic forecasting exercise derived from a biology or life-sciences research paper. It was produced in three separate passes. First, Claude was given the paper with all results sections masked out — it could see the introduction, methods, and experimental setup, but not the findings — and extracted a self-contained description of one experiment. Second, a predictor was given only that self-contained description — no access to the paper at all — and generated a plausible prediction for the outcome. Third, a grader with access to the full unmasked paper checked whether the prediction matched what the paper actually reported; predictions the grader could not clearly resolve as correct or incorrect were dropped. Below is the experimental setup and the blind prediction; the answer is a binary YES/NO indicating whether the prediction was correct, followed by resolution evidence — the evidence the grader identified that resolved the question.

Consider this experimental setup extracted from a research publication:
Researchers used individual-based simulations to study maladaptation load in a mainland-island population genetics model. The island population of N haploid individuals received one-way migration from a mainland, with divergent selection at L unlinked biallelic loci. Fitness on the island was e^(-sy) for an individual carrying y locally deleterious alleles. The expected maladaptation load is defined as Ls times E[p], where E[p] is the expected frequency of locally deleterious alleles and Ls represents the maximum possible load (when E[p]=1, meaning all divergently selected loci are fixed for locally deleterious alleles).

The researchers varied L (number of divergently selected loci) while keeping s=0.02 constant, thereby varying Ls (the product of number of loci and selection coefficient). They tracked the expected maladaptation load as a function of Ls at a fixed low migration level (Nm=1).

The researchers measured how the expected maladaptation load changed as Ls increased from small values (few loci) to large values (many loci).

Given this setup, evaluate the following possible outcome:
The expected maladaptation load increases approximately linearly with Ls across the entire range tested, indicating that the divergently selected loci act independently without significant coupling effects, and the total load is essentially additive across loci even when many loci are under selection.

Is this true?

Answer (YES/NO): NO